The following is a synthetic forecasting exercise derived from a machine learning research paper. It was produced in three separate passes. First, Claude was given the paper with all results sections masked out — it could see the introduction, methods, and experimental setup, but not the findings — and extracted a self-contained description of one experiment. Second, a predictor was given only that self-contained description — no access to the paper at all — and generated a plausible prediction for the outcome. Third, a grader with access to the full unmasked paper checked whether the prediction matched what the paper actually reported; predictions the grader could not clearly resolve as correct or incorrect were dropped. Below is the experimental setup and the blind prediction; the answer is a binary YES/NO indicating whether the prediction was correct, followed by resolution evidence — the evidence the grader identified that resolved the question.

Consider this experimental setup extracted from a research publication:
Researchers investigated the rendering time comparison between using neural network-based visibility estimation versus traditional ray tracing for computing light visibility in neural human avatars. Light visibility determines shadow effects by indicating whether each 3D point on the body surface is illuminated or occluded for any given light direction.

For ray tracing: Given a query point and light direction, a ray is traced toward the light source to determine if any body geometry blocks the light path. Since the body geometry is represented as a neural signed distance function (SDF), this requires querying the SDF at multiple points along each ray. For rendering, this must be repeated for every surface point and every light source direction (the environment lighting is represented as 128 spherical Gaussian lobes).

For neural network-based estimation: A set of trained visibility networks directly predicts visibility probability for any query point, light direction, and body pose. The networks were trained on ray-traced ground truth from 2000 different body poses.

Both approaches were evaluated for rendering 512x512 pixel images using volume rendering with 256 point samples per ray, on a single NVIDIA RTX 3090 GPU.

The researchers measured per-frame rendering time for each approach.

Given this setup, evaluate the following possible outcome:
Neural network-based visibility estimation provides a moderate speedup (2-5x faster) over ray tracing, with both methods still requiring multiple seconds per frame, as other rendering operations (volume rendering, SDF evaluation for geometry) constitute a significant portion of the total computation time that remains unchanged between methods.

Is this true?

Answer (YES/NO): NO